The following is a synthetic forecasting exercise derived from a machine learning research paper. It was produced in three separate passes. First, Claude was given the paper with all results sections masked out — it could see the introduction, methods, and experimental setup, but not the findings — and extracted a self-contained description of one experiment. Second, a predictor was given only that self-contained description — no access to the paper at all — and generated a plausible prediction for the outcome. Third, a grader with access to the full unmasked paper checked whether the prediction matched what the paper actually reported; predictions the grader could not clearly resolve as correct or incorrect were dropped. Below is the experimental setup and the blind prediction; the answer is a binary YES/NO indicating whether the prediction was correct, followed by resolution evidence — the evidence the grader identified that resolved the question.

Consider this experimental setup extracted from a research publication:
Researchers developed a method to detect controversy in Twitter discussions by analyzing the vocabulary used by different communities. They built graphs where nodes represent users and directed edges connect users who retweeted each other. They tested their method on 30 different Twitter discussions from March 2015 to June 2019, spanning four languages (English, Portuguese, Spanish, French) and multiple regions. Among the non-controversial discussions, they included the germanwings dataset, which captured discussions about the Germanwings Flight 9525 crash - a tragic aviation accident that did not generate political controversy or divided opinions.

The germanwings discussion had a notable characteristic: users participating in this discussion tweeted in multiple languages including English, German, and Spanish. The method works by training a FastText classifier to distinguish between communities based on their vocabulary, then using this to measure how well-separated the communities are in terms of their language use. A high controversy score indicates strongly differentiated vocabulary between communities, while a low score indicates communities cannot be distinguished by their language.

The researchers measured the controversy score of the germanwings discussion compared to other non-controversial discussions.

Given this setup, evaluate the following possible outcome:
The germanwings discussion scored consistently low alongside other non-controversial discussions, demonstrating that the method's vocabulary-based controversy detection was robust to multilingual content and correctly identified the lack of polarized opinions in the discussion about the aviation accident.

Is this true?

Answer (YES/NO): NO